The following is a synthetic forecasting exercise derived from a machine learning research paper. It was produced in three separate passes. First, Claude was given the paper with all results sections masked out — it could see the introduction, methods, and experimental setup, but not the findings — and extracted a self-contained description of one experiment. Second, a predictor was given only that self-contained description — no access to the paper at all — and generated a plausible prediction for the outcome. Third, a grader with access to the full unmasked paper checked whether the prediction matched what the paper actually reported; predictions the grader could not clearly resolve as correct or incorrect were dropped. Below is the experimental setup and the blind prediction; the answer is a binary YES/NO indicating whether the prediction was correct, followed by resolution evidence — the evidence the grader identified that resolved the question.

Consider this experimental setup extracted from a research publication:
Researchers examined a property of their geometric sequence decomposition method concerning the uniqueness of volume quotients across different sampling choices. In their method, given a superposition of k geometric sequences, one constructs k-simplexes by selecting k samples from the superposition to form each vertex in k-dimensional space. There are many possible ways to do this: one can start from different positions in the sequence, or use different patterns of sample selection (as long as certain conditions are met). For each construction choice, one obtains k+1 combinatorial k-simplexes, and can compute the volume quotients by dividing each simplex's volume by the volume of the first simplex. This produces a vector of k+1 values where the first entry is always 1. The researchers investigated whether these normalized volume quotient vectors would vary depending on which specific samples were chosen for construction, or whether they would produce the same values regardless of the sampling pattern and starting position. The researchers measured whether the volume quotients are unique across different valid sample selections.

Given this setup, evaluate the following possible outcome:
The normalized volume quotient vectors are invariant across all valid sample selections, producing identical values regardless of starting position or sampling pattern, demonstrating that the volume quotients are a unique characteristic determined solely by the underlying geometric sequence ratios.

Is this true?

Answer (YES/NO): YES